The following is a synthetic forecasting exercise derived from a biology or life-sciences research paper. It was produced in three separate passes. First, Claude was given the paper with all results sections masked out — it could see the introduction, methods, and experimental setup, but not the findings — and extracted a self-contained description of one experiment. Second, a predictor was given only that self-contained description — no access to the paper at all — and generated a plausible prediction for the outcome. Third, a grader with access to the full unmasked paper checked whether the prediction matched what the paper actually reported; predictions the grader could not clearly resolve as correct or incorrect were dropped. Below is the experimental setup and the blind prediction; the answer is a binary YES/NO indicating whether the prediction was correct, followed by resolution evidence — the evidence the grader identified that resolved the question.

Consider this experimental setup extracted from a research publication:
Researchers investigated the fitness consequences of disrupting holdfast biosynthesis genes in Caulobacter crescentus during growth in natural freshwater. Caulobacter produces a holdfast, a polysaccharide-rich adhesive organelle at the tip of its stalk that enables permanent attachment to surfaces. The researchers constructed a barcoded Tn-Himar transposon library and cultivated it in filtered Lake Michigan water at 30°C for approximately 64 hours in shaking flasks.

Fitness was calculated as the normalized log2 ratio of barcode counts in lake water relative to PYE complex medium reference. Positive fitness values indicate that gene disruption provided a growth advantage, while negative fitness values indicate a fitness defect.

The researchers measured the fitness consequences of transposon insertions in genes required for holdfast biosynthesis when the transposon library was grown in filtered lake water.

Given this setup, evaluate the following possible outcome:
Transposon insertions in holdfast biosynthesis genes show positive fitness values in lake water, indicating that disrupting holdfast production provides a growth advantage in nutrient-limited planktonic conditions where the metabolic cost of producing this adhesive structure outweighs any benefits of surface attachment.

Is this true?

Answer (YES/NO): NO